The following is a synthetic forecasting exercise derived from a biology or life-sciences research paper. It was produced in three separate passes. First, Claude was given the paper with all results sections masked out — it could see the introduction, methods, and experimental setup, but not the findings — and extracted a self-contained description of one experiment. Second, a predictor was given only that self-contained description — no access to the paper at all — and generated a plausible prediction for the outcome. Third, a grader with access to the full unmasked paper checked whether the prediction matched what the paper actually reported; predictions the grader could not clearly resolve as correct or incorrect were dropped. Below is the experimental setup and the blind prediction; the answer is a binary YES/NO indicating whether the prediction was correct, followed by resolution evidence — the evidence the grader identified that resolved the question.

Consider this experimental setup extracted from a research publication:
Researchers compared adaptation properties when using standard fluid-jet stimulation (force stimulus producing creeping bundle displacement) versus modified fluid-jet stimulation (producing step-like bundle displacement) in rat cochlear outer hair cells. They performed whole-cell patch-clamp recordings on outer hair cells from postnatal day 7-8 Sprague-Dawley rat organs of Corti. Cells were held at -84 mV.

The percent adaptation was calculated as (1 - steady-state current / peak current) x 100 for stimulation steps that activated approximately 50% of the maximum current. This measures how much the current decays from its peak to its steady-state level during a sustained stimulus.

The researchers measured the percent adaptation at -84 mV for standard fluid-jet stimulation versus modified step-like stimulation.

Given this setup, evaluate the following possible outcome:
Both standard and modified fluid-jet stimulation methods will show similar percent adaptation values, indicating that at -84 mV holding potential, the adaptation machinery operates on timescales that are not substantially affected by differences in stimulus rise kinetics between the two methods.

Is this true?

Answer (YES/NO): NO